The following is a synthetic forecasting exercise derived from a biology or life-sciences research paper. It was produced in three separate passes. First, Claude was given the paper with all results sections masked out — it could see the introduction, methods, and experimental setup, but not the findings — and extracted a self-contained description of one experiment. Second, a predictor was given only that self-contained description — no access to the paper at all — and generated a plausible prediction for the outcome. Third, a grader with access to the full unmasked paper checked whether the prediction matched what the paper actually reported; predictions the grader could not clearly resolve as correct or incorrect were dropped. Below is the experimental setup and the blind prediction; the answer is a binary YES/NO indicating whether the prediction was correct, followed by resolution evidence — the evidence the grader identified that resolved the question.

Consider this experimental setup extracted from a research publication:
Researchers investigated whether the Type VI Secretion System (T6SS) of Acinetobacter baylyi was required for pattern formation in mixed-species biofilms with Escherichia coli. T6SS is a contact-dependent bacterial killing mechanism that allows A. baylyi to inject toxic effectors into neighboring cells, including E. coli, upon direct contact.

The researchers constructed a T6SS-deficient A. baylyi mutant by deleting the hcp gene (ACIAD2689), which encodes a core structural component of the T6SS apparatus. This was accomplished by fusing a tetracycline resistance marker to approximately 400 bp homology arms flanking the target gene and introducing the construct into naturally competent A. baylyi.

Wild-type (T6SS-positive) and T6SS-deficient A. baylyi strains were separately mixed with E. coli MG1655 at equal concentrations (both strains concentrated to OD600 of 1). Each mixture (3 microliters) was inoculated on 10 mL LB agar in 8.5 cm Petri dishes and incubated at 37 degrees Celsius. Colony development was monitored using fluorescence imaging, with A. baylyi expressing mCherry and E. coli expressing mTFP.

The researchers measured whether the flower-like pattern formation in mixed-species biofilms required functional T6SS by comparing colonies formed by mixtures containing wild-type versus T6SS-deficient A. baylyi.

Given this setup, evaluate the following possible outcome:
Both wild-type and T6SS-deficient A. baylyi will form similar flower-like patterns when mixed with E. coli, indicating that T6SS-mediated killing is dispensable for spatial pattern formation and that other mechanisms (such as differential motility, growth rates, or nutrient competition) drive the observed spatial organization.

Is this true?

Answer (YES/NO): YES